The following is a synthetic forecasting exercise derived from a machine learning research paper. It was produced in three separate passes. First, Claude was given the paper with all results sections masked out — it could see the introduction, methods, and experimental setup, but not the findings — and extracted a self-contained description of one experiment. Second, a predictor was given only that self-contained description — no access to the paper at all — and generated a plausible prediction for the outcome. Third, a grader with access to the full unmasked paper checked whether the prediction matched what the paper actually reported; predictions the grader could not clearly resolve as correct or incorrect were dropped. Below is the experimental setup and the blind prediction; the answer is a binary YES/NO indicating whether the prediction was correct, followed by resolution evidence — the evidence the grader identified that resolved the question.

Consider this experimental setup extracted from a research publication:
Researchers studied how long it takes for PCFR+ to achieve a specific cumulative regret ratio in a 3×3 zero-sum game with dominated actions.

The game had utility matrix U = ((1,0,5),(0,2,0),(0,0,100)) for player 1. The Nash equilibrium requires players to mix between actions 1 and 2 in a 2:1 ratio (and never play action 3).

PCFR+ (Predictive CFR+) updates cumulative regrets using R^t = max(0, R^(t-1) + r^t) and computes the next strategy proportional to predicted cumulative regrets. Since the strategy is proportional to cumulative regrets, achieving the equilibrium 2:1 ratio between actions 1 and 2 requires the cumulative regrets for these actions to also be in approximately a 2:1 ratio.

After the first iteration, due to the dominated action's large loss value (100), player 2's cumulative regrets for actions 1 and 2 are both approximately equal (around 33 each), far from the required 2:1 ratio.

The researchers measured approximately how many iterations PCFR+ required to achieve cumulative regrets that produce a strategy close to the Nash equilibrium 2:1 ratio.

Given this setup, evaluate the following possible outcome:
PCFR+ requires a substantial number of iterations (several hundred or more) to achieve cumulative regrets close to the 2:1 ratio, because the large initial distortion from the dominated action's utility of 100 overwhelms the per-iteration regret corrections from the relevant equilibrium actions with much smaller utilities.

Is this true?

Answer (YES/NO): YES